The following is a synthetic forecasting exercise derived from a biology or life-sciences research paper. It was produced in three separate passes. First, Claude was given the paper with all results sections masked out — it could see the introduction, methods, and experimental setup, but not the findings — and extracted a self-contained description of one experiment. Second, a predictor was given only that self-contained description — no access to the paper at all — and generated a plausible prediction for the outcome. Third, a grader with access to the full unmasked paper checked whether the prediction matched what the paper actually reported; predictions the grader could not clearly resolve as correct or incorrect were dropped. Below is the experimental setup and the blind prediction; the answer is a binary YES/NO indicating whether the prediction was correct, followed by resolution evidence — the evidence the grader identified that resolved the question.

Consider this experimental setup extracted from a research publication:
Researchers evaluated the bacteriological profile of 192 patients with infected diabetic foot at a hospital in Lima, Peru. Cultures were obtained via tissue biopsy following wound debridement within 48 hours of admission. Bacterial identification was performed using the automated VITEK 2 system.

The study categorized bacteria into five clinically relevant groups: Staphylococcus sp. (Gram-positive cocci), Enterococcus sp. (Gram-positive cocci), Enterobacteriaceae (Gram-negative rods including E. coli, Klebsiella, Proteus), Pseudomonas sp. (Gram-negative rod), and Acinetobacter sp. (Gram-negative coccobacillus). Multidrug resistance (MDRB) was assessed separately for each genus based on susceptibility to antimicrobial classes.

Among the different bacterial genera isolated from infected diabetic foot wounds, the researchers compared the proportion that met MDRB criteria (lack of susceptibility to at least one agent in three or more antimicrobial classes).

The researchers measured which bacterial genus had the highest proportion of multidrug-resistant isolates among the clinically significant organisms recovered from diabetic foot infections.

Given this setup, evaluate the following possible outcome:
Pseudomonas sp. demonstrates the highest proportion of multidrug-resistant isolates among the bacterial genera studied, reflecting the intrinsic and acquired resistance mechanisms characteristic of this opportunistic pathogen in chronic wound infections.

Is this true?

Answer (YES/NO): NO